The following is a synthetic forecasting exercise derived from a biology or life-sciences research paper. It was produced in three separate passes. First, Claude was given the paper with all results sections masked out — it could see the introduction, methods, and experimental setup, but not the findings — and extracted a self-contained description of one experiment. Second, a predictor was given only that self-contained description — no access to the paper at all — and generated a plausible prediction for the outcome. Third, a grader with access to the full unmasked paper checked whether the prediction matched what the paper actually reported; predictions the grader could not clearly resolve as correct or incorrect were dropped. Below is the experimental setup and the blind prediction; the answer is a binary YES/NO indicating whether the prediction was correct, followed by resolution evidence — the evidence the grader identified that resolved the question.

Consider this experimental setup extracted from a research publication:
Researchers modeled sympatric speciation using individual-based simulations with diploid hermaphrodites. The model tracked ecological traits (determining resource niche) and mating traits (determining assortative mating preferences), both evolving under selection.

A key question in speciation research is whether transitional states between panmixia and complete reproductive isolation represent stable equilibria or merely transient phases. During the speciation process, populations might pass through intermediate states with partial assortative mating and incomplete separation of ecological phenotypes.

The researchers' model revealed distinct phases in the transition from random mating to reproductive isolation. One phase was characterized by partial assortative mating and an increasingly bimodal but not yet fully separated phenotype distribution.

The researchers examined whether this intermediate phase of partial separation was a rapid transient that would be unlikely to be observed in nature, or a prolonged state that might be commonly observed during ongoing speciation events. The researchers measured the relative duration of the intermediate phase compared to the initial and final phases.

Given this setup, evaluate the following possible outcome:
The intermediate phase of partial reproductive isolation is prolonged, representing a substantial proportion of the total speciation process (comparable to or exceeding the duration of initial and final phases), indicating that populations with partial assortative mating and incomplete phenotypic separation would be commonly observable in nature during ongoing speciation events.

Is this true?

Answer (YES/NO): YES